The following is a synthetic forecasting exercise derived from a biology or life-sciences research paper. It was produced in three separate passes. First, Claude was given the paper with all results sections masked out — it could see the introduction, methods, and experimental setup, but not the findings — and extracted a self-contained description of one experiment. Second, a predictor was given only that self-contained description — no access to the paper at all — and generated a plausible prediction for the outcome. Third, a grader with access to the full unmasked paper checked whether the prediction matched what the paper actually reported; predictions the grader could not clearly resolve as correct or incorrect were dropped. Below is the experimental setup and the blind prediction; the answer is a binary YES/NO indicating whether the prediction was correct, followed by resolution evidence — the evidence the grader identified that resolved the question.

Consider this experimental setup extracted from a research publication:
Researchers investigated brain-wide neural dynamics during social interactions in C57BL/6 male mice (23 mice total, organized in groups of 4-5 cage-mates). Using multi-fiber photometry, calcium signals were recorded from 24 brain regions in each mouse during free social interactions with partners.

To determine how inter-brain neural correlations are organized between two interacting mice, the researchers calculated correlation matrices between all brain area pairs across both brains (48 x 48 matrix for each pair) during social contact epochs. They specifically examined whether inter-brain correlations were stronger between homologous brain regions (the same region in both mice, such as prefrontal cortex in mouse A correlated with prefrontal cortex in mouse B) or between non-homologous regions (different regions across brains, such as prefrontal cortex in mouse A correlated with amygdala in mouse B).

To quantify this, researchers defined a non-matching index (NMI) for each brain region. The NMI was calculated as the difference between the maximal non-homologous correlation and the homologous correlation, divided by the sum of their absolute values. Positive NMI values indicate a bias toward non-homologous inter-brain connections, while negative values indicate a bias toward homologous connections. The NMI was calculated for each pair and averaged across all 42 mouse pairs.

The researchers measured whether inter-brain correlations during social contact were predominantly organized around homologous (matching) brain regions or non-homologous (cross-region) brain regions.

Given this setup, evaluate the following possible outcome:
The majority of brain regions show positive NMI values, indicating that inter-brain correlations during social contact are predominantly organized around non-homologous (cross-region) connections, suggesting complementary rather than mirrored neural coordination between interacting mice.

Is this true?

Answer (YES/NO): YES